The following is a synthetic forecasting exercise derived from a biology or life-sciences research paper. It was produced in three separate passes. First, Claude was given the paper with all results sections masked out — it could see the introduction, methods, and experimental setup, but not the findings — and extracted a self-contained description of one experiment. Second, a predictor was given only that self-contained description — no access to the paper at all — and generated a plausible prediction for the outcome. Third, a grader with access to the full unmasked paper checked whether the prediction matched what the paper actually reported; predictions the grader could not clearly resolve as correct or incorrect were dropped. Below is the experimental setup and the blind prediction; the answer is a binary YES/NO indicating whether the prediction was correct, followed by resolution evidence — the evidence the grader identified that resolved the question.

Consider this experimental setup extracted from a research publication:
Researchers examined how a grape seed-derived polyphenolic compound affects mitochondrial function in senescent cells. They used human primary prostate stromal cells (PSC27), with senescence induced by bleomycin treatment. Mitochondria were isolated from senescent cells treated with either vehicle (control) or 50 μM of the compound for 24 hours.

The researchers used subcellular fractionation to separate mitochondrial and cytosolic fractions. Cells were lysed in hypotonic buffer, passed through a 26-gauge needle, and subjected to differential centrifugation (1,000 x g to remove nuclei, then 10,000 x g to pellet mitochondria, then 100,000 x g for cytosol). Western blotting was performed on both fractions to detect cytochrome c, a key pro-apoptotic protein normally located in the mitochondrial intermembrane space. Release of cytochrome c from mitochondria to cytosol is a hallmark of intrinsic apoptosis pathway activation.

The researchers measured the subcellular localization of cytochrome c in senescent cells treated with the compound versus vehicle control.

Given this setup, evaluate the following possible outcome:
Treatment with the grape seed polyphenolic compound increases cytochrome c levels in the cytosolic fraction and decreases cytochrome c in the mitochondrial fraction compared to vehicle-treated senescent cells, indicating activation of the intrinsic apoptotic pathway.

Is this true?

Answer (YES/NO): YES